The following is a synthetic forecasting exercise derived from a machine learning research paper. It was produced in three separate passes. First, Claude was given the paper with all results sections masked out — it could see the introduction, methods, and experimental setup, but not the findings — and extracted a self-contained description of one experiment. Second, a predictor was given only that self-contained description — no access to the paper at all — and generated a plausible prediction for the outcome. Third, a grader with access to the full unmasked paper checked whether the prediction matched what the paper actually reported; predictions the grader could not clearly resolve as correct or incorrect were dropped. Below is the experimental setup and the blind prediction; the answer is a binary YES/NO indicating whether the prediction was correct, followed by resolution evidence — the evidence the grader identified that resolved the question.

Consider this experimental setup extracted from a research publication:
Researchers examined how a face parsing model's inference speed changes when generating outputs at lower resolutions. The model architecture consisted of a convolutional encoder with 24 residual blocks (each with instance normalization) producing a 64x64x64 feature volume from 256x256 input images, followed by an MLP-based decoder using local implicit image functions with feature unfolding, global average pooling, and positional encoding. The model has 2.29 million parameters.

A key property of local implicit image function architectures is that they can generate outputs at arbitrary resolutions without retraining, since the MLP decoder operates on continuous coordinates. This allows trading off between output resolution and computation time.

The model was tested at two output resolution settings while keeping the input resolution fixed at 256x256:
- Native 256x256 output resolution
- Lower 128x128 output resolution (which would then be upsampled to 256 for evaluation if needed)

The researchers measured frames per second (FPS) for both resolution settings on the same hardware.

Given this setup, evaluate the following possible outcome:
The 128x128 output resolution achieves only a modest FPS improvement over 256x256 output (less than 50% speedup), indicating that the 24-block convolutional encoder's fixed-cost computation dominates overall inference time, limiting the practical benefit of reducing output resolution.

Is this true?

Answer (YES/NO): NO